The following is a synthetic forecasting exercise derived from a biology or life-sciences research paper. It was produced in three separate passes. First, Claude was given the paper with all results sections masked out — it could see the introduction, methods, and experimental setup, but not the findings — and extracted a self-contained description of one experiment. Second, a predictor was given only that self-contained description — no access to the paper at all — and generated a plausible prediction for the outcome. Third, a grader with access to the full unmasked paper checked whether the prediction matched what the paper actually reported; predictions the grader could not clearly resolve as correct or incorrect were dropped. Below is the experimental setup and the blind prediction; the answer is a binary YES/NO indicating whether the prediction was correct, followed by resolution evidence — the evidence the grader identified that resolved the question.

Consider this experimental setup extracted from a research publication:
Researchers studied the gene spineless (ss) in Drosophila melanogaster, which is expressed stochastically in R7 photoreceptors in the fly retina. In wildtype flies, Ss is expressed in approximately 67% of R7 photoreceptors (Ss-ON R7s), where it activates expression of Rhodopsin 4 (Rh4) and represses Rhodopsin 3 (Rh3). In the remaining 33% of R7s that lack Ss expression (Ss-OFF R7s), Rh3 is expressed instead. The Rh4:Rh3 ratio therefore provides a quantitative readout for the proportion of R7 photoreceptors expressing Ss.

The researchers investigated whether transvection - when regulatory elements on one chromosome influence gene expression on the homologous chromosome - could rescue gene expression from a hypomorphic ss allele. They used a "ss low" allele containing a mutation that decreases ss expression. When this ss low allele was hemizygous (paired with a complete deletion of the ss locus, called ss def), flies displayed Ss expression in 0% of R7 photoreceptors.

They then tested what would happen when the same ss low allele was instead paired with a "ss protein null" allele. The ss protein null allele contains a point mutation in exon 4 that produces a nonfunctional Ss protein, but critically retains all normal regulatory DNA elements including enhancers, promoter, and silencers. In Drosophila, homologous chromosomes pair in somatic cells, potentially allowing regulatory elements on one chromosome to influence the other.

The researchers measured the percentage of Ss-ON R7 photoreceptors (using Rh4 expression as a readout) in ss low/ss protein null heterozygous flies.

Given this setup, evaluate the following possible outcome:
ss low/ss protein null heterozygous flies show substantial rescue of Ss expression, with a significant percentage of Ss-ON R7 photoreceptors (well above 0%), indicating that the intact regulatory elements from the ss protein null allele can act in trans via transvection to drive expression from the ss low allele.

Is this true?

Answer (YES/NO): YES